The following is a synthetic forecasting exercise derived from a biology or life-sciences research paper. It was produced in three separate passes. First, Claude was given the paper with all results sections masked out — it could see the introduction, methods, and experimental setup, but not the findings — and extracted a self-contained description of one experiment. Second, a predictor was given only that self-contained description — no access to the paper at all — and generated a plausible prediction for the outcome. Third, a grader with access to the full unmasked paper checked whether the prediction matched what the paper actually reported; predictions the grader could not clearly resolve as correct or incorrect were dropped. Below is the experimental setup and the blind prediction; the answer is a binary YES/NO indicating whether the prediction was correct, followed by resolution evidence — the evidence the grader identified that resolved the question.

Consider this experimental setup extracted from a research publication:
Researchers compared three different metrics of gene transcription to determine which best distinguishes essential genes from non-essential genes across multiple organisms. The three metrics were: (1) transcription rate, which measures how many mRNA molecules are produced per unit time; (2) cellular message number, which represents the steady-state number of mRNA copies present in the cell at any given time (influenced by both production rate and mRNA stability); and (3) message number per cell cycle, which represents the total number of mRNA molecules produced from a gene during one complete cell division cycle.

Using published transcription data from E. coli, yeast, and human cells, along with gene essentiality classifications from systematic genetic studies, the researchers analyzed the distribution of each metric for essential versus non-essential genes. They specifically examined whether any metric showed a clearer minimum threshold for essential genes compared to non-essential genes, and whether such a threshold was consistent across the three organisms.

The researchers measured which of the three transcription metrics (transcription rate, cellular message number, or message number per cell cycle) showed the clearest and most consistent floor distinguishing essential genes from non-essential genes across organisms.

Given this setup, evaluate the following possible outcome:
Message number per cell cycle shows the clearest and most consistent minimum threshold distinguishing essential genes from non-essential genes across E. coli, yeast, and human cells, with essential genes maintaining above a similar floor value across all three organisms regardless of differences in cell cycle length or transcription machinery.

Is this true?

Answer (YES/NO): YES